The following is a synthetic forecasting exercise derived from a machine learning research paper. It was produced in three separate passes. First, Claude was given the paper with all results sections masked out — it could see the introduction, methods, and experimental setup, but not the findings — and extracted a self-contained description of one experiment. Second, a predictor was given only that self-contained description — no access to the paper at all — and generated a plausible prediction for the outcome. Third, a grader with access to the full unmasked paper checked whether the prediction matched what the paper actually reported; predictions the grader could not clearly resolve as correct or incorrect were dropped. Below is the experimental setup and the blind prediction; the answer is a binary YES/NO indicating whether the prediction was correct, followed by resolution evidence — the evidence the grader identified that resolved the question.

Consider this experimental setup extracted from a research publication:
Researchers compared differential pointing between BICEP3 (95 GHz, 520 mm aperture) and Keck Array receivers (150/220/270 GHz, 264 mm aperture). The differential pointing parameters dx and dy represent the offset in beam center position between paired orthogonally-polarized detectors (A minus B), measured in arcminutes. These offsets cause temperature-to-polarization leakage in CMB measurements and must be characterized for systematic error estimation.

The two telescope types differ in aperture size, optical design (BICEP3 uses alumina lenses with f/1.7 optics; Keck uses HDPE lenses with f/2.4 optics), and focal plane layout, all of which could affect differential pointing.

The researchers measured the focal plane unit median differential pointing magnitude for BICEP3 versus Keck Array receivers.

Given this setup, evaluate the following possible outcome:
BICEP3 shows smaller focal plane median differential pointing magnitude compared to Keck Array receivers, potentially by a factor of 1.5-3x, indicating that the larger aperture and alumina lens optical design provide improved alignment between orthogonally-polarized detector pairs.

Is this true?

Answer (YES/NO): NO